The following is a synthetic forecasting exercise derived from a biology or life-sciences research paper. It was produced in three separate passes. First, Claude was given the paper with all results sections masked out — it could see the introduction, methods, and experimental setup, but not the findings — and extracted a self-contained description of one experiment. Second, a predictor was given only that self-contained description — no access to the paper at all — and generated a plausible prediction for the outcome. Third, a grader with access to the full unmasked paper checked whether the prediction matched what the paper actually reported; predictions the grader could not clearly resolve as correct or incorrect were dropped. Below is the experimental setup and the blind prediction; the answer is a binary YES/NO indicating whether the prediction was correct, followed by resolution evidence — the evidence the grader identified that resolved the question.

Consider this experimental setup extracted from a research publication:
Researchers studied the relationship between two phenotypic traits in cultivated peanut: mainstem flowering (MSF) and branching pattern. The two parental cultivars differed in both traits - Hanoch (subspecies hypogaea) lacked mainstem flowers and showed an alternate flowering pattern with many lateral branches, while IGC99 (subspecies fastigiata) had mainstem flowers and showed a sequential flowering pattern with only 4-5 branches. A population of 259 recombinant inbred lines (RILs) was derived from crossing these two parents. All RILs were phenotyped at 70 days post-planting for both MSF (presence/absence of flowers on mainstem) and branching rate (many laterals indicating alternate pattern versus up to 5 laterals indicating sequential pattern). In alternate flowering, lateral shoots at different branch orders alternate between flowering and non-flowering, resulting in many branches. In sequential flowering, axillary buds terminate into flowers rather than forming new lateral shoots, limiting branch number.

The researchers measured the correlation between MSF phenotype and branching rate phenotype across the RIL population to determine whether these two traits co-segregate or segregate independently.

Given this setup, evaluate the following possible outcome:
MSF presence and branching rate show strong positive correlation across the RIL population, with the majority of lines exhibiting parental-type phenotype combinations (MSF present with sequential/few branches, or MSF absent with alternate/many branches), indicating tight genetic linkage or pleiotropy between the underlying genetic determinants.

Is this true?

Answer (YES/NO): YES